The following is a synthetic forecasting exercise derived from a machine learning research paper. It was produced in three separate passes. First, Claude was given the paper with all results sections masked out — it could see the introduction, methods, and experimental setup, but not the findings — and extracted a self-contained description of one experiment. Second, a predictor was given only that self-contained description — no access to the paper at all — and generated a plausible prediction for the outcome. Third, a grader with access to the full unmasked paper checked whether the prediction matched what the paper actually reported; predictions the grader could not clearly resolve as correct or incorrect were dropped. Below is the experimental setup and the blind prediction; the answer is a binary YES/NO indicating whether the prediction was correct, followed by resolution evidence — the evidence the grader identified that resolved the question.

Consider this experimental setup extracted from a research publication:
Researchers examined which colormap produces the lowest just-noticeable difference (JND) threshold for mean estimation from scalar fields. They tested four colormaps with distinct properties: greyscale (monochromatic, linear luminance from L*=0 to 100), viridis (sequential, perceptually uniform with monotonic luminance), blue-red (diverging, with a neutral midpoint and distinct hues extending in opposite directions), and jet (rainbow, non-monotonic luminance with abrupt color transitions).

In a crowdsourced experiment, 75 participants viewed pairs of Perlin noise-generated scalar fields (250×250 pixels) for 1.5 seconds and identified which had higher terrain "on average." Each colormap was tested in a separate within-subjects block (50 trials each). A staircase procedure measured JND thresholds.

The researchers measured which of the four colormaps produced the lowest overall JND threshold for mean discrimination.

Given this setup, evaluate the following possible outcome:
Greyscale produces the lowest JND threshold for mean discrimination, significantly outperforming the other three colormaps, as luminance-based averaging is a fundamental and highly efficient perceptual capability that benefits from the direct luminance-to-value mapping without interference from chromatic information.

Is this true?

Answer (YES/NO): NO